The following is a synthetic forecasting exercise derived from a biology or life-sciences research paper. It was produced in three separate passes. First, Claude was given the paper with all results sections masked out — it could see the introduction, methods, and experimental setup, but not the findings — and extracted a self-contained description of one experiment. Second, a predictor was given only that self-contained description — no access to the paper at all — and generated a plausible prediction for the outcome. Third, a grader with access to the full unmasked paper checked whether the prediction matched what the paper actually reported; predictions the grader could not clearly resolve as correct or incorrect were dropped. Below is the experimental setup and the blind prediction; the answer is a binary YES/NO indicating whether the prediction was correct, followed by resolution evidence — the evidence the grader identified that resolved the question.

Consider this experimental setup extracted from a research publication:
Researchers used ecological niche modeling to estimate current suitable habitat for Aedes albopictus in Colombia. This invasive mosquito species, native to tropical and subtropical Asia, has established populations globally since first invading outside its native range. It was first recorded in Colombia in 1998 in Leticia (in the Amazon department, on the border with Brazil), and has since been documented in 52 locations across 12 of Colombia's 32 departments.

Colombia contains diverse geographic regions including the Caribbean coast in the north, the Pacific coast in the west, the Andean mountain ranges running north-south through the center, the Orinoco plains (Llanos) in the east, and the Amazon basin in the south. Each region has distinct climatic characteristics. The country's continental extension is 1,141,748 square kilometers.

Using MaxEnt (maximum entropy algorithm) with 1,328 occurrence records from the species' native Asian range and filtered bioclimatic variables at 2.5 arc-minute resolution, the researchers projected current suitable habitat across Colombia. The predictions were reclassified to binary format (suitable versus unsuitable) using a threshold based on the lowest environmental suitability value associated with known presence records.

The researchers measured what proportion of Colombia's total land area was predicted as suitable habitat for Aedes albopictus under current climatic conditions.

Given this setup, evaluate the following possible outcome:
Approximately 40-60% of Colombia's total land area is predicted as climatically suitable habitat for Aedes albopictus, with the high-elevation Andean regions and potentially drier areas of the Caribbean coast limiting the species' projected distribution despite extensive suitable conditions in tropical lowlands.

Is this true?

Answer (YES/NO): NO